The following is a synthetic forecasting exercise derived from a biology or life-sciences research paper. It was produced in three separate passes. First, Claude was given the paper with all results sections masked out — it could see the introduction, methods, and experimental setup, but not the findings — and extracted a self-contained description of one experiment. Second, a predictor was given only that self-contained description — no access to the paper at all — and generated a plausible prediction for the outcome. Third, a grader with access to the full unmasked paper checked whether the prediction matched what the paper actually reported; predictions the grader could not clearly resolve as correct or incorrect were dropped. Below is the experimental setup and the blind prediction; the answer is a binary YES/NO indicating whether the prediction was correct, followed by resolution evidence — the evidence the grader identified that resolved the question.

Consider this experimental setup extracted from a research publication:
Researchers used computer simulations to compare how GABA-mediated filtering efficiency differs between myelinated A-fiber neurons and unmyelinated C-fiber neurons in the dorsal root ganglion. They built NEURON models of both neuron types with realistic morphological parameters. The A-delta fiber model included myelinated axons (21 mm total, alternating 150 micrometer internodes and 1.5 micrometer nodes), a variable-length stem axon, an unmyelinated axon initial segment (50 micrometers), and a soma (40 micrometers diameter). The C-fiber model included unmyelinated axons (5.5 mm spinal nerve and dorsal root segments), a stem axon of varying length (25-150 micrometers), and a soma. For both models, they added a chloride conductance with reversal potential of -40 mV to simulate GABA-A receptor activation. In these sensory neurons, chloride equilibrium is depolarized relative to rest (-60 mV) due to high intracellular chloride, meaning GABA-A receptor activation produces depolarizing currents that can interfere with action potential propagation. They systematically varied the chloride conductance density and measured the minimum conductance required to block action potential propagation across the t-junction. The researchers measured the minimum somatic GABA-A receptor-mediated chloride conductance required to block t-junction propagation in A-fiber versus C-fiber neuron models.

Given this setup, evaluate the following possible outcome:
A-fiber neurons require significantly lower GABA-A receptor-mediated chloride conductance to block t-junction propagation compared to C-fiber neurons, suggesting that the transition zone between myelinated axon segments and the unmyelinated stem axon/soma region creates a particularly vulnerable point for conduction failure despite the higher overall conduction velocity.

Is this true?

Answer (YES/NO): NO